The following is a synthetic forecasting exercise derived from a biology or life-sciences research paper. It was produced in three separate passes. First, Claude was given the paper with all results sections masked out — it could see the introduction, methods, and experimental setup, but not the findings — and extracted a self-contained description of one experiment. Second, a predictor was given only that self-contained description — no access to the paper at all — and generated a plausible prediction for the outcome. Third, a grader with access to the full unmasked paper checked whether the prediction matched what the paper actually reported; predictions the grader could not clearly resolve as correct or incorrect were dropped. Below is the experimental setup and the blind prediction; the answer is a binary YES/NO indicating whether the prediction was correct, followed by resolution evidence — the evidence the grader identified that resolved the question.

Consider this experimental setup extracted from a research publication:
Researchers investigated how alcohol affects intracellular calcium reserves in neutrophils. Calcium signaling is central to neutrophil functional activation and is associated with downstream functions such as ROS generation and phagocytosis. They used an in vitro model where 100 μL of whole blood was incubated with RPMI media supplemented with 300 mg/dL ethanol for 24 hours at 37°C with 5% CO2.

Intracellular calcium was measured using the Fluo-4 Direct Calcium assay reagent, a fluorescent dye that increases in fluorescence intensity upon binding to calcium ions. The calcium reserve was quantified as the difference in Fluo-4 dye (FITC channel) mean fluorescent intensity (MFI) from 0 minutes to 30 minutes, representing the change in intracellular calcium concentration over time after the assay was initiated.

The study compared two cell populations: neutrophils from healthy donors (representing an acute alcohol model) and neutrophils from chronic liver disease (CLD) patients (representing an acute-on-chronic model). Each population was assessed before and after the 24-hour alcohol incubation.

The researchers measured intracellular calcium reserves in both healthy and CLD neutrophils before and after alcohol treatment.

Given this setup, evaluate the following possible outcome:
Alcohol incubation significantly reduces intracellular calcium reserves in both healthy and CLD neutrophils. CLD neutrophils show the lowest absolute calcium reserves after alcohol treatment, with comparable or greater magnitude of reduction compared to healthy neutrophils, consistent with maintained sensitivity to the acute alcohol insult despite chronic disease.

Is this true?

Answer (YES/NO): YES